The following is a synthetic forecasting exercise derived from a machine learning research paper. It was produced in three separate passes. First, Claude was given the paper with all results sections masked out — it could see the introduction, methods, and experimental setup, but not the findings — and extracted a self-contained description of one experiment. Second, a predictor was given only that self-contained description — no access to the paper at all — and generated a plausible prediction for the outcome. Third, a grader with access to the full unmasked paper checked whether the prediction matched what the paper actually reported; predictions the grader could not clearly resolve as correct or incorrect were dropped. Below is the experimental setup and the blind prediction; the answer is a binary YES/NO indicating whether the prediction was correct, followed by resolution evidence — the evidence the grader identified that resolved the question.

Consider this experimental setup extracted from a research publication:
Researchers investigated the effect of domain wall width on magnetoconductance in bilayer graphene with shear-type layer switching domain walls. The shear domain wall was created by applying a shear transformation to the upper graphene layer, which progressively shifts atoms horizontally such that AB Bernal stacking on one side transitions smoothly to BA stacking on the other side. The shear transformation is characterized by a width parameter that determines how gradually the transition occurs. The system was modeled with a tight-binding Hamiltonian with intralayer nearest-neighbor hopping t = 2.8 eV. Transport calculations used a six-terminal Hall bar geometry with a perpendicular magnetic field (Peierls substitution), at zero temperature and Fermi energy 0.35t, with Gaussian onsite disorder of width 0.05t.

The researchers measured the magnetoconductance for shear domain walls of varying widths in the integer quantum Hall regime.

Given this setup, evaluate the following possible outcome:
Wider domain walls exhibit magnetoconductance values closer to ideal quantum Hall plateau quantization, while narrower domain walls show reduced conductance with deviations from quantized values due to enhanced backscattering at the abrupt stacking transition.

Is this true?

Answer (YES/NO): YES